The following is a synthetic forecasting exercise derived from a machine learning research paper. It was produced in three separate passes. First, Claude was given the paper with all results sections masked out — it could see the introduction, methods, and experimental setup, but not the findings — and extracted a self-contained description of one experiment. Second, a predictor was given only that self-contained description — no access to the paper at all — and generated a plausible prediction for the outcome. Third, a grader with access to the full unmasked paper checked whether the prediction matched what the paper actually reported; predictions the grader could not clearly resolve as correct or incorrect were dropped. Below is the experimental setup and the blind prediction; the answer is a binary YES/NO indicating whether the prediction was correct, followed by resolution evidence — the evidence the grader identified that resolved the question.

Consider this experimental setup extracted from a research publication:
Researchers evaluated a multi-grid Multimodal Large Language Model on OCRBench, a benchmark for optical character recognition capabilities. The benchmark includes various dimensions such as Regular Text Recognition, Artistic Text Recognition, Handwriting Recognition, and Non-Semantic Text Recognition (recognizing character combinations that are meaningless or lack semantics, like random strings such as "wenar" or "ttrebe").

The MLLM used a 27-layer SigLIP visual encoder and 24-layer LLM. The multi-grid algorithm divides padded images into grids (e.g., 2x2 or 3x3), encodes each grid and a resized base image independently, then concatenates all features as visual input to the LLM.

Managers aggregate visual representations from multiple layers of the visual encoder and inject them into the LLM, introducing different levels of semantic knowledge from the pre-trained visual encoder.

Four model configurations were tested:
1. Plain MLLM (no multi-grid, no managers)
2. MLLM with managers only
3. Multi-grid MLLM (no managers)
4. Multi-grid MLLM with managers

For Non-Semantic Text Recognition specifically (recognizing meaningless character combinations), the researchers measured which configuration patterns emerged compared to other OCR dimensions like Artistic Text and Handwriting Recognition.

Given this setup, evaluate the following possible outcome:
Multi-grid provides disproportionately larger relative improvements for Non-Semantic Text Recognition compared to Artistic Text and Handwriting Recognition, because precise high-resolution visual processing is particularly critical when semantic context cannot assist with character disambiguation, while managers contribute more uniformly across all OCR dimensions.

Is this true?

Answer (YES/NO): NO